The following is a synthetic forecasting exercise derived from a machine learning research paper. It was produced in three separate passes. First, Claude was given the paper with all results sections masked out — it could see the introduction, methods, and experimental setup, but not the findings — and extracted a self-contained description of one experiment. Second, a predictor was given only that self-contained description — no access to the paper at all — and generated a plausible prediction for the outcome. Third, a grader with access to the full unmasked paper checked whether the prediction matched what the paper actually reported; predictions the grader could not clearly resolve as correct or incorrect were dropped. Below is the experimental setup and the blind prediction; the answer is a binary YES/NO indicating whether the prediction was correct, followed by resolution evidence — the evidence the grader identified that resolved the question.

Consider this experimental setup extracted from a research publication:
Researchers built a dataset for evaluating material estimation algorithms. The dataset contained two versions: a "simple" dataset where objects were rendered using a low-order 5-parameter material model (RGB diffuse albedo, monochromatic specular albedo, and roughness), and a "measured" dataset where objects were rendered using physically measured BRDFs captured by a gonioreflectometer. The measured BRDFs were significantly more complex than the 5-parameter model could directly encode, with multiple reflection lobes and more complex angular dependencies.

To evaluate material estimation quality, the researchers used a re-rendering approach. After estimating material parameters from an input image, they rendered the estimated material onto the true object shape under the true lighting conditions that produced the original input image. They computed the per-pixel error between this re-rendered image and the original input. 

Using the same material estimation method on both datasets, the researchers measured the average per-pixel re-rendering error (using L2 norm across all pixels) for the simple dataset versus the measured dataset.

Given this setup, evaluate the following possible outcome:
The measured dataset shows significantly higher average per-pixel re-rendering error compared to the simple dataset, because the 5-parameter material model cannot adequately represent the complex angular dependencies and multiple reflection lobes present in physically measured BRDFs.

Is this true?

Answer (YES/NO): NO